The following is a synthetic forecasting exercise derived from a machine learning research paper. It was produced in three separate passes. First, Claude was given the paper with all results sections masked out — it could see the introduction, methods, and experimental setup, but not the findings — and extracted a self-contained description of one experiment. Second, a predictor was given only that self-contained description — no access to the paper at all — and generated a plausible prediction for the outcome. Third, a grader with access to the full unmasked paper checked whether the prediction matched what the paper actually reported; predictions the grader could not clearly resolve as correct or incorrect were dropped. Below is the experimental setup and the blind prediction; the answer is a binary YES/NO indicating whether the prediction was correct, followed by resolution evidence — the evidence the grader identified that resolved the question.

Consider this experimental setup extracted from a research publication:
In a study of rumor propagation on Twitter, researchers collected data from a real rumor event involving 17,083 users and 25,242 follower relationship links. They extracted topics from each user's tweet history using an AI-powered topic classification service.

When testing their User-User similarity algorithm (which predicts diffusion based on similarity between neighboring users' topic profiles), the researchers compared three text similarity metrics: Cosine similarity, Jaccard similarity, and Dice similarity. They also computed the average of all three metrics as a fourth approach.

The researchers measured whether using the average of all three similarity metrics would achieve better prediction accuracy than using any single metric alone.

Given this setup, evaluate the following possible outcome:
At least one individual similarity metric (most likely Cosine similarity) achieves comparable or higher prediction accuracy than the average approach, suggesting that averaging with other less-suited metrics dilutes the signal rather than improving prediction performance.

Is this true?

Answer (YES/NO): YES